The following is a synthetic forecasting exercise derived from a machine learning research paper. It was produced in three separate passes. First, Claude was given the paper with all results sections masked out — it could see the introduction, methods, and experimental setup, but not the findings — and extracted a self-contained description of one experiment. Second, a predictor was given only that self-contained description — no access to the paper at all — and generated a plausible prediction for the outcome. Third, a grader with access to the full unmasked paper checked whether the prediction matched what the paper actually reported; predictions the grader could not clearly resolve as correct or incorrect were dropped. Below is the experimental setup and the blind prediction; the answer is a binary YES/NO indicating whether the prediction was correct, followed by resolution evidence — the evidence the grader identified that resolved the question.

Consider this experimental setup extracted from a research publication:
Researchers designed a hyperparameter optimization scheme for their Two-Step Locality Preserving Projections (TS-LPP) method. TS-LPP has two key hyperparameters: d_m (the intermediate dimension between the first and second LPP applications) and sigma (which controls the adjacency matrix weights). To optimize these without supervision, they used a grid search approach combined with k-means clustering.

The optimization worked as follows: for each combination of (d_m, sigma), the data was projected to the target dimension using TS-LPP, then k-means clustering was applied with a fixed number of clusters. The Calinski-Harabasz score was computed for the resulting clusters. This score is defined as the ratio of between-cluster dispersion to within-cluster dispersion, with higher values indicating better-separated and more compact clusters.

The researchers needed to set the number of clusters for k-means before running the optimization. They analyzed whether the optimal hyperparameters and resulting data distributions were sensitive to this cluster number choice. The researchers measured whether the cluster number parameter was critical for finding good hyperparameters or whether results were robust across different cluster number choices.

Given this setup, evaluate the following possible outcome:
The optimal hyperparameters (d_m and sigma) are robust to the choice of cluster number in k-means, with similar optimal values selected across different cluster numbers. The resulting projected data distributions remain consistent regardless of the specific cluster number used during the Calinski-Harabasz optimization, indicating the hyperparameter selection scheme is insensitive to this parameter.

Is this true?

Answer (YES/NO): YES